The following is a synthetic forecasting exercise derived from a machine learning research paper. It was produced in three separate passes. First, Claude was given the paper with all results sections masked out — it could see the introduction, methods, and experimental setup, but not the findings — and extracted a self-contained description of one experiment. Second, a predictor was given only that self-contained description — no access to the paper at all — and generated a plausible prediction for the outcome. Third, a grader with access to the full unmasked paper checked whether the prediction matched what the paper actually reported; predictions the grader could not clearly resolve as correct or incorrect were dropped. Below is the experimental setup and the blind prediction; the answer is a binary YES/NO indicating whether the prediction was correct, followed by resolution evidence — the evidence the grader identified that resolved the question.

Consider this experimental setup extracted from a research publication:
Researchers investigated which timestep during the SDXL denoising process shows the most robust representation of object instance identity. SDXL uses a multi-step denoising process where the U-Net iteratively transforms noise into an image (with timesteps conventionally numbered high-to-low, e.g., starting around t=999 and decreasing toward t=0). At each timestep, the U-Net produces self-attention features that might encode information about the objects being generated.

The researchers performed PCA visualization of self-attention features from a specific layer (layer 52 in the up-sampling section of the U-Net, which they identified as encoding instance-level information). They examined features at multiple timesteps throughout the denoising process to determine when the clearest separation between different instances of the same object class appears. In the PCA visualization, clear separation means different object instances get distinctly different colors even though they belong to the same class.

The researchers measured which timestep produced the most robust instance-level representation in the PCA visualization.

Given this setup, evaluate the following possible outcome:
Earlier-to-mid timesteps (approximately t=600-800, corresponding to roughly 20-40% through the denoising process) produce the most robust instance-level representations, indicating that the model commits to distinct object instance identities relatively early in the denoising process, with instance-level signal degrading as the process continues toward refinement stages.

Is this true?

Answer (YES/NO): NO